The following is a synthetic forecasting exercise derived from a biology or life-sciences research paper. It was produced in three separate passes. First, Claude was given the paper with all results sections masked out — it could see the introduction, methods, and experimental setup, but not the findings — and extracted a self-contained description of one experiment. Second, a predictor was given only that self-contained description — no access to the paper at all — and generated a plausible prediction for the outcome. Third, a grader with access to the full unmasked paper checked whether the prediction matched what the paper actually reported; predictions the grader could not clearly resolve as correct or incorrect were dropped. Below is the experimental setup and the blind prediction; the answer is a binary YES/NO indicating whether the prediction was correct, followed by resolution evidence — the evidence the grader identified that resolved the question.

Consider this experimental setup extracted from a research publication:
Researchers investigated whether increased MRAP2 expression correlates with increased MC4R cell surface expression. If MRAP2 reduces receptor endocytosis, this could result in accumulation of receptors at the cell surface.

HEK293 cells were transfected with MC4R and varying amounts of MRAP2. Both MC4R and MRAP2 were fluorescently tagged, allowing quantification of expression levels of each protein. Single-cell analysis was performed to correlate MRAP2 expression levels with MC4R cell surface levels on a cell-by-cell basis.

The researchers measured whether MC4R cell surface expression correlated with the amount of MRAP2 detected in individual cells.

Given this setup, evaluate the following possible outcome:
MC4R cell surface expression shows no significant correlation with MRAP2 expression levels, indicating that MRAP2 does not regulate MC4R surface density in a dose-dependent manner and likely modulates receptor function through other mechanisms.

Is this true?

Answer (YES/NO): NO